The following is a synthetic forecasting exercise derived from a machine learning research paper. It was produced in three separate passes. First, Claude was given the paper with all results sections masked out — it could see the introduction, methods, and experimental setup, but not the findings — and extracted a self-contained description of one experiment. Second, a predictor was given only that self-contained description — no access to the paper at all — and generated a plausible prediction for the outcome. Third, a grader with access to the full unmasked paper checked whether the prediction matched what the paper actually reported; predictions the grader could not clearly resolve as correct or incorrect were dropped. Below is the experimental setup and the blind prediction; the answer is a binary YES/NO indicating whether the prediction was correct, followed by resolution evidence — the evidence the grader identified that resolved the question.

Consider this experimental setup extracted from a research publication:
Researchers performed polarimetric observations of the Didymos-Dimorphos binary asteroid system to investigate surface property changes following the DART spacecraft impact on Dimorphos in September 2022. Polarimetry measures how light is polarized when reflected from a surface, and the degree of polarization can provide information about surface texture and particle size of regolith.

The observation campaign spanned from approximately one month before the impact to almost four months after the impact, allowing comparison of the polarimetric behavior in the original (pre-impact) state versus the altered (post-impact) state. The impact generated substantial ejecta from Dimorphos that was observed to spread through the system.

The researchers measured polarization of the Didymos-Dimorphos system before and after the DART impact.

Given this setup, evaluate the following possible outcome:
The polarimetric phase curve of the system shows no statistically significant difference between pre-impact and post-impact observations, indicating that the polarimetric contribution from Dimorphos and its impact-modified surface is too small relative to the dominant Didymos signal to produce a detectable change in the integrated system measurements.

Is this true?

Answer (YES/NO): NO